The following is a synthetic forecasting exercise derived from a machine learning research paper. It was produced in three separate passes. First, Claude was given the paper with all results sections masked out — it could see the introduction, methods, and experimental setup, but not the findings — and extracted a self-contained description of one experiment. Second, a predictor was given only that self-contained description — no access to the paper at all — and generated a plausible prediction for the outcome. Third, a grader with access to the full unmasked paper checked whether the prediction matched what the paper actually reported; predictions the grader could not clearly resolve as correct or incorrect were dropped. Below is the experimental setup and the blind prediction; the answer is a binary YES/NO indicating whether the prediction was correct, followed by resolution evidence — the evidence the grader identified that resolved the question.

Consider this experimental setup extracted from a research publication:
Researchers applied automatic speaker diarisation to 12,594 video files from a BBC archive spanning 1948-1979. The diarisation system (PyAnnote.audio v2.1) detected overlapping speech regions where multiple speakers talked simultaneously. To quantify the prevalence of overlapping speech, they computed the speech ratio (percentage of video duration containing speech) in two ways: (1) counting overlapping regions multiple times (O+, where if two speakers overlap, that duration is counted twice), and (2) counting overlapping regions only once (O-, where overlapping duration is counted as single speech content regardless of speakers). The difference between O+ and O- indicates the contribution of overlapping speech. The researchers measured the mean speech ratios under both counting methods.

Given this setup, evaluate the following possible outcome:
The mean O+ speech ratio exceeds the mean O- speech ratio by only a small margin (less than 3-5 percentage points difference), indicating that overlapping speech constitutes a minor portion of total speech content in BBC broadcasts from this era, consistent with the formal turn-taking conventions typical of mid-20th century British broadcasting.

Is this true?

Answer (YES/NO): YES